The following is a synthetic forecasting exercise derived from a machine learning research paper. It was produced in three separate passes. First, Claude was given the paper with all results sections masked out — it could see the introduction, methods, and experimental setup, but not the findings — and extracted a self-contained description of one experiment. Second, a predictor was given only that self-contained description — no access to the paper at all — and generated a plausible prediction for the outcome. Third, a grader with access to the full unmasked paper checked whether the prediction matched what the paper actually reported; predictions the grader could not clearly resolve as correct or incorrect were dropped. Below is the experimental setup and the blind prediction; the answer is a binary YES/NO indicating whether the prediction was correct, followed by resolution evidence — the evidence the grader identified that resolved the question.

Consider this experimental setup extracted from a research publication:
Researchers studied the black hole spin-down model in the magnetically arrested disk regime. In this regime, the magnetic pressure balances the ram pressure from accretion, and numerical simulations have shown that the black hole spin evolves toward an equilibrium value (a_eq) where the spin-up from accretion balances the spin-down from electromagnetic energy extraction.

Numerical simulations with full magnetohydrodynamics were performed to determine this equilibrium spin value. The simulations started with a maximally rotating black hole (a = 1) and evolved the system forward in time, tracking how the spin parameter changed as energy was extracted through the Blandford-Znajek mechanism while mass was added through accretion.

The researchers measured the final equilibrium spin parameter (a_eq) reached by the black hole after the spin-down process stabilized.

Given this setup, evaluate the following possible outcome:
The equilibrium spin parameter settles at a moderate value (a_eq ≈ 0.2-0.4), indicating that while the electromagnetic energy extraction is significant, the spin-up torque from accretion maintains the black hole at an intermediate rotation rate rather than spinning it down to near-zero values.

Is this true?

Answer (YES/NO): NO